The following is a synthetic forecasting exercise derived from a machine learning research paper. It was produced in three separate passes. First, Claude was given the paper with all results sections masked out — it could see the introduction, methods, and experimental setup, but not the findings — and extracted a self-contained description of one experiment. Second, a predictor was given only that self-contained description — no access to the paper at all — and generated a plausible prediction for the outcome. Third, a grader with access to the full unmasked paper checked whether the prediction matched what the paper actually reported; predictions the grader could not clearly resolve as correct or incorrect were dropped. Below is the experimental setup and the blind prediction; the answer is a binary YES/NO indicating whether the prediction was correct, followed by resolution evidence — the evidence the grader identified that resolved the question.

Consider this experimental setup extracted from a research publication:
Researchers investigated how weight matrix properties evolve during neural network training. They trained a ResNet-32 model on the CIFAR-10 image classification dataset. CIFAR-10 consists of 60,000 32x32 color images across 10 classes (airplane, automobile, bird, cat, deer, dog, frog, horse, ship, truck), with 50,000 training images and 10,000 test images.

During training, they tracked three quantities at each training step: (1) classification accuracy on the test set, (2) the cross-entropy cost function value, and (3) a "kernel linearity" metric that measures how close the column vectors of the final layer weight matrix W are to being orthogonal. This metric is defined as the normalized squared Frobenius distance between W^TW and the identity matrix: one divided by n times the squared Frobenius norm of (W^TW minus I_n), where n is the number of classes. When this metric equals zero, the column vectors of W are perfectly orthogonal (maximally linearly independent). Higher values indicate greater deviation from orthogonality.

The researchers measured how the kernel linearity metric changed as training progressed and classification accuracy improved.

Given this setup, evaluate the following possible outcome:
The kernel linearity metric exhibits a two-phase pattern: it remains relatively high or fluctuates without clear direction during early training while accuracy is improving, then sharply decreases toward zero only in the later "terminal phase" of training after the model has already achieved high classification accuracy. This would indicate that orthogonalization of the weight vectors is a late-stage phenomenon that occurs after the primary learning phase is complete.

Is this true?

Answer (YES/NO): NO